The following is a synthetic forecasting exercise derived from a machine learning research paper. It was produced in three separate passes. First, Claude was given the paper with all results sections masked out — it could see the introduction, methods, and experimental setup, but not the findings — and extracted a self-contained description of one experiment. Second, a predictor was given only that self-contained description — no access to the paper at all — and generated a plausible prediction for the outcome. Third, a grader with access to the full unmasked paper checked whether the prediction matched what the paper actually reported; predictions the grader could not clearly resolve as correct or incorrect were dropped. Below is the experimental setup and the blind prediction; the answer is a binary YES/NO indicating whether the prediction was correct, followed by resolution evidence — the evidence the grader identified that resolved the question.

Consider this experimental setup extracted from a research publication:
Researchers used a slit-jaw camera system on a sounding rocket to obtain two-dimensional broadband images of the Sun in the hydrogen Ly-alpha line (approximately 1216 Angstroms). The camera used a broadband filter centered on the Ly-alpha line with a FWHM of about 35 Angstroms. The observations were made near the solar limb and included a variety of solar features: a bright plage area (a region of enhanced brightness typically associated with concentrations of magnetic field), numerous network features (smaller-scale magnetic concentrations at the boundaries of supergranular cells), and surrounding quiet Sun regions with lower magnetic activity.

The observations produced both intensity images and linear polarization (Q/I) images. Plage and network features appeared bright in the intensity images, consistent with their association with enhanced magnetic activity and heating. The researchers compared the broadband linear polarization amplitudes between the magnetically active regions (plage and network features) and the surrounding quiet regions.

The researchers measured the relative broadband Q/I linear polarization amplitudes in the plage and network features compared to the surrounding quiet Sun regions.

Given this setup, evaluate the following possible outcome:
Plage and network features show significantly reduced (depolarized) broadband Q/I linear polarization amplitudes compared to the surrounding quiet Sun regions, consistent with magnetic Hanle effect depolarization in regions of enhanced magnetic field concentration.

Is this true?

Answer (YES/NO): NO